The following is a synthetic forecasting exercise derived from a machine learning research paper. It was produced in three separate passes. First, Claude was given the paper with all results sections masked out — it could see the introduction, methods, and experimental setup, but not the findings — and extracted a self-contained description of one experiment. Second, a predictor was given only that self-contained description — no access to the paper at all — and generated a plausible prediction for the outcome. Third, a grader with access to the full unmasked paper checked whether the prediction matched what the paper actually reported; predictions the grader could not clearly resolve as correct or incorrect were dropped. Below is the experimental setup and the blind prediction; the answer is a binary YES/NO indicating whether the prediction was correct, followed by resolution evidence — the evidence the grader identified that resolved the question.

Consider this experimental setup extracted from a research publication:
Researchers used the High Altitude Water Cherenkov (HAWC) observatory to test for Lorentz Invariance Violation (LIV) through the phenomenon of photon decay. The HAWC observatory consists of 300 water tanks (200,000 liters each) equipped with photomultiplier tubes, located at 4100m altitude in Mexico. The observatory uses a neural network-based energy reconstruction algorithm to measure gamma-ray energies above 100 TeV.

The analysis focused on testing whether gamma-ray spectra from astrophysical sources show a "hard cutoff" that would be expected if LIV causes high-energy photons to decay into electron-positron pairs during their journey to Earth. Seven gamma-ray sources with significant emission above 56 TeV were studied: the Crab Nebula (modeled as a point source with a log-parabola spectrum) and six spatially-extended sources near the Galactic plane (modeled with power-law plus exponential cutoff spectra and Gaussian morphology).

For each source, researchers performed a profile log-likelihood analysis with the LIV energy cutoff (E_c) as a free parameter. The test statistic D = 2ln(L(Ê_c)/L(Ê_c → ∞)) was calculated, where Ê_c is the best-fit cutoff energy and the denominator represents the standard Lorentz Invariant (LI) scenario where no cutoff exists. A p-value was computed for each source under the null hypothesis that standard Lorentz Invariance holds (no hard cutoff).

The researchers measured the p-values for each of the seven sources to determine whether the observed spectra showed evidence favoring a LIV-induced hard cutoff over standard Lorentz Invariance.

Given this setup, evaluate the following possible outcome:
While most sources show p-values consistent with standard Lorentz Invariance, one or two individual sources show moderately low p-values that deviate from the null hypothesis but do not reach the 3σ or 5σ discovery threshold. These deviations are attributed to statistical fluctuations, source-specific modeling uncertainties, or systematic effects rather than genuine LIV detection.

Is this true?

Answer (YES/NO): NO